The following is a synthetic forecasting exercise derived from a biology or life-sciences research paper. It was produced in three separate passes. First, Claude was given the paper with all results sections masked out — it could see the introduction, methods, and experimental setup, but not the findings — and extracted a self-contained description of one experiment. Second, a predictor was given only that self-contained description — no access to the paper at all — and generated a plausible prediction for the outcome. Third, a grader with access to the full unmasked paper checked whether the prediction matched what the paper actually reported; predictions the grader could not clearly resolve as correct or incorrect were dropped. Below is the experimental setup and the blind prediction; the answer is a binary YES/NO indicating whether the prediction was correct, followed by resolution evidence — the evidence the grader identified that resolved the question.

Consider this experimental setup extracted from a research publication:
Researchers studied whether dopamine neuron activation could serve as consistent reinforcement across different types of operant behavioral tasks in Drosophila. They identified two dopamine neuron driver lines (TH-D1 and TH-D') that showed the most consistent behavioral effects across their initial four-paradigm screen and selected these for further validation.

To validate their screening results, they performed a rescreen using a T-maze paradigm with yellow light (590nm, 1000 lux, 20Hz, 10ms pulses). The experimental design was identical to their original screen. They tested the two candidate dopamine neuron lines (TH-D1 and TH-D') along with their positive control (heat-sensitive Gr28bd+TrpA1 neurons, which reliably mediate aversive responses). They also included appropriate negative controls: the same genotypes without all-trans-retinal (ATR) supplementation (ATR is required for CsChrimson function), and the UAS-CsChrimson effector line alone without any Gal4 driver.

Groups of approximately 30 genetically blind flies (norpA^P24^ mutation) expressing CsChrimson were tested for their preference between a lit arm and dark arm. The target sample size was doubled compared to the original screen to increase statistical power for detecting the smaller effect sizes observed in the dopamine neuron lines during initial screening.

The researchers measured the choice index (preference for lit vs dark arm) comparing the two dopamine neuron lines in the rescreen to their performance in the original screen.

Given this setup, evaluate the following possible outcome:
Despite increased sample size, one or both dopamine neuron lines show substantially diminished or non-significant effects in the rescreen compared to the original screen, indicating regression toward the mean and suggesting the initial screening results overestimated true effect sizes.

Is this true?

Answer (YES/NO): YES